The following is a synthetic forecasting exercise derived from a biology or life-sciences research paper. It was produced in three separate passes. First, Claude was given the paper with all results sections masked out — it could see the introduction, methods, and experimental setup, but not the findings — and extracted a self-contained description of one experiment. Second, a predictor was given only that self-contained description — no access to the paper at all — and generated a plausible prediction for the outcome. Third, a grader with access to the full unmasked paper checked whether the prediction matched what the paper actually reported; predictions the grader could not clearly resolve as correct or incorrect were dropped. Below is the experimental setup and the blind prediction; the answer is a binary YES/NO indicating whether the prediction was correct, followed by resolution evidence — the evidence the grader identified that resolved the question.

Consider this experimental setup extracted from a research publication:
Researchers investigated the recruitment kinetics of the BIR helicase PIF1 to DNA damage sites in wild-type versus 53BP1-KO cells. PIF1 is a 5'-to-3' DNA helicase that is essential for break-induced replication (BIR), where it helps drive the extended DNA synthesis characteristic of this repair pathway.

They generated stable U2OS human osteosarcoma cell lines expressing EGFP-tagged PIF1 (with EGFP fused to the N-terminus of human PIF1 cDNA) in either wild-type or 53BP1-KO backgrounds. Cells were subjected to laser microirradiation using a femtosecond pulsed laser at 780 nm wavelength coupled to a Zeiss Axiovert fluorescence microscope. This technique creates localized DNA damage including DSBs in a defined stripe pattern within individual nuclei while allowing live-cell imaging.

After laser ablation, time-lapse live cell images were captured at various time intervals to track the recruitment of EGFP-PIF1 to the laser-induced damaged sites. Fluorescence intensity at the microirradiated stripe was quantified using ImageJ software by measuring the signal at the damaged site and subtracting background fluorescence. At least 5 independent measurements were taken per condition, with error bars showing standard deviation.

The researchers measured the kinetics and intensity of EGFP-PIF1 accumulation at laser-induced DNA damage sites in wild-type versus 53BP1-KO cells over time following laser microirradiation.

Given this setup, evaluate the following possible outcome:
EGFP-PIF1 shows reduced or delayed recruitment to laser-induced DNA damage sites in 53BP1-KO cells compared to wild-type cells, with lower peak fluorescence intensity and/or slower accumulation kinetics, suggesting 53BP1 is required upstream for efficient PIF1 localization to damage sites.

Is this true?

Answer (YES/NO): NO